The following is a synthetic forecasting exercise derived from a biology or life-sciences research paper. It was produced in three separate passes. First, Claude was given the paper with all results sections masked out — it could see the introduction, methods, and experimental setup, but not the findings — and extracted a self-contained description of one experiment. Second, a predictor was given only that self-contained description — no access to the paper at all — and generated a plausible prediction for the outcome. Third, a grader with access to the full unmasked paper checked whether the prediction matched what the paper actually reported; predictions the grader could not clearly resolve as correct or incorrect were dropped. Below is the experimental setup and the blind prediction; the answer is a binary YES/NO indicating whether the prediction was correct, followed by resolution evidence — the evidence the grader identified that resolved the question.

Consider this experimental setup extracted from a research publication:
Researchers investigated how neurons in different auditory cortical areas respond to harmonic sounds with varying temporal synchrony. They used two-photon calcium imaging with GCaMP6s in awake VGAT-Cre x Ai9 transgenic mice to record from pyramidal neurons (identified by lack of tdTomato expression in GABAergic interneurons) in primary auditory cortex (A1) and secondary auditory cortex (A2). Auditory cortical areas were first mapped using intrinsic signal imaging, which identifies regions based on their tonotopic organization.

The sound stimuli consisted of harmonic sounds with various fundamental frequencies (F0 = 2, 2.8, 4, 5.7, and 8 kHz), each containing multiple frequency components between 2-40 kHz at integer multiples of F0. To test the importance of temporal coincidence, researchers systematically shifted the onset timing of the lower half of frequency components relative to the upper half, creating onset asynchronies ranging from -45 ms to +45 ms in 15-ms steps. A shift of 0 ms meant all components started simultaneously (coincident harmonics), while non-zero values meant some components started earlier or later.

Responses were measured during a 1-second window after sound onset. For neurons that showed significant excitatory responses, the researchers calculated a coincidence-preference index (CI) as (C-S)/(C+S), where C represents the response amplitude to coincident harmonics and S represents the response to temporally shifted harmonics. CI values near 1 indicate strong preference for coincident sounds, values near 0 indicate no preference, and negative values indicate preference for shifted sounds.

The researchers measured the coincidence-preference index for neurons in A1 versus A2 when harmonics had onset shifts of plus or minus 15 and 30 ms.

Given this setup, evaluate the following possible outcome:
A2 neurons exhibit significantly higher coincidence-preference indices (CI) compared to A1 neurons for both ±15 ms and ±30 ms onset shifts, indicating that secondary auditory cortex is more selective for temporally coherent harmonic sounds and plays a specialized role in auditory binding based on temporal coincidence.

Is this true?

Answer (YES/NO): YES